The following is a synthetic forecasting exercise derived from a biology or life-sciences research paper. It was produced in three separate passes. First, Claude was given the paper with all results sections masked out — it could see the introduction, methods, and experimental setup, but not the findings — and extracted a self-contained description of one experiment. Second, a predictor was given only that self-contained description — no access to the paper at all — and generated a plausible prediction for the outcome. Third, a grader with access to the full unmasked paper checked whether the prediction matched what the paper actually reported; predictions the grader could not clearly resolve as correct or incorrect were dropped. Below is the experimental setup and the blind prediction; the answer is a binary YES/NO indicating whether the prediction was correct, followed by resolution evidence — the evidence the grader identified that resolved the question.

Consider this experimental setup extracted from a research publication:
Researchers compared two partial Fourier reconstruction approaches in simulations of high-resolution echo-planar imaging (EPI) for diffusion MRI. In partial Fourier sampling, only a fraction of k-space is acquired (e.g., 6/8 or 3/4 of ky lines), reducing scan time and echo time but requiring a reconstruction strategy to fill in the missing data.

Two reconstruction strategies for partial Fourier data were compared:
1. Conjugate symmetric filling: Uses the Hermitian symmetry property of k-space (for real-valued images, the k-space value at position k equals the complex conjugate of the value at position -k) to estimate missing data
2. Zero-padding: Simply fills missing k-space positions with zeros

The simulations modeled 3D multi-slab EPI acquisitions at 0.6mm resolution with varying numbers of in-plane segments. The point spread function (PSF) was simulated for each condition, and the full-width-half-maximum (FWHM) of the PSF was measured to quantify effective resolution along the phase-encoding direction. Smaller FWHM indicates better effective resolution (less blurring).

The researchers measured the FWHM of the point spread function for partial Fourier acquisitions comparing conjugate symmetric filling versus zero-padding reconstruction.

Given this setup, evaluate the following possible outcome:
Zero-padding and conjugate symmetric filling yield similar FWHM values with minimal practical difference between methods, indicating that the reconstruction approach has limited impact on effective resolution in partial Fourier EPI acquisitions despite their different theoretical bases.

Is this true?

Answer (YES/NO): NO